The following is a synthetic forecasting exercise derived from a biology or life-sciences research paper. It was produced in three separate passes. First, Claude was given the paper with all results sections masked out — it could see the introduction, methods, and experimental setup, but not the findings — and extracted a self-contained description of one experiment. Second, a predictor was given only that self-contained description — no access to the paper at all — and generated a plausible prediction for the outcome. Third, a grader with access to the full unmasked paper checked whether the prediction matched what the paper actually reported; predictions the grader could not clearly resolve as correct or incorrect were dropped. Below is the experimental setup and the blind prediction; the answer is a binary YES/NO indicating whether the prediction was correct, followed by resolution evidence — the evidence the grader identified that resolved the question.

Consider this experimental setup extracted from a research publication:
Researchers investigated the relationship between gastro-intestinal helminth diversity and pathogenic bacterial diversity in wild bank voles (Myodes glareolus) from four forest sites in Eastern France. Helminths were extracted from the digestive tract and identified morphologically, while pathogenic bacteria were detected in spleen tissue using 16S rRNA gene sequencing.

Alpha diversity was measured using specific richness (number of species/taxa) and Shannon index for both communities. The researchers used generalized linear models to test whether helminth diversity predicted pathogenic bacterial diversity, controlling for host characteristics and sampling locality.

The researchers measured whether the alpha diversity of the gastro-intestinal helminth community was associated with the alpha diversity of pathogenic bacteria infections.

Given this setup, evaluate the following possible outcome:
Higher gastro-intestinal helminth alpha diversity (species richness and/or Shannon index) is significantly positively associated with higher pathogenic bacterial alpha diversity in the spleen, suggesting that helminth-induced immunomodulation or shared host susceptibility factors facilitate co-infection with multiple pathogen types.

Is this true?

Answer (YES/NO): YES